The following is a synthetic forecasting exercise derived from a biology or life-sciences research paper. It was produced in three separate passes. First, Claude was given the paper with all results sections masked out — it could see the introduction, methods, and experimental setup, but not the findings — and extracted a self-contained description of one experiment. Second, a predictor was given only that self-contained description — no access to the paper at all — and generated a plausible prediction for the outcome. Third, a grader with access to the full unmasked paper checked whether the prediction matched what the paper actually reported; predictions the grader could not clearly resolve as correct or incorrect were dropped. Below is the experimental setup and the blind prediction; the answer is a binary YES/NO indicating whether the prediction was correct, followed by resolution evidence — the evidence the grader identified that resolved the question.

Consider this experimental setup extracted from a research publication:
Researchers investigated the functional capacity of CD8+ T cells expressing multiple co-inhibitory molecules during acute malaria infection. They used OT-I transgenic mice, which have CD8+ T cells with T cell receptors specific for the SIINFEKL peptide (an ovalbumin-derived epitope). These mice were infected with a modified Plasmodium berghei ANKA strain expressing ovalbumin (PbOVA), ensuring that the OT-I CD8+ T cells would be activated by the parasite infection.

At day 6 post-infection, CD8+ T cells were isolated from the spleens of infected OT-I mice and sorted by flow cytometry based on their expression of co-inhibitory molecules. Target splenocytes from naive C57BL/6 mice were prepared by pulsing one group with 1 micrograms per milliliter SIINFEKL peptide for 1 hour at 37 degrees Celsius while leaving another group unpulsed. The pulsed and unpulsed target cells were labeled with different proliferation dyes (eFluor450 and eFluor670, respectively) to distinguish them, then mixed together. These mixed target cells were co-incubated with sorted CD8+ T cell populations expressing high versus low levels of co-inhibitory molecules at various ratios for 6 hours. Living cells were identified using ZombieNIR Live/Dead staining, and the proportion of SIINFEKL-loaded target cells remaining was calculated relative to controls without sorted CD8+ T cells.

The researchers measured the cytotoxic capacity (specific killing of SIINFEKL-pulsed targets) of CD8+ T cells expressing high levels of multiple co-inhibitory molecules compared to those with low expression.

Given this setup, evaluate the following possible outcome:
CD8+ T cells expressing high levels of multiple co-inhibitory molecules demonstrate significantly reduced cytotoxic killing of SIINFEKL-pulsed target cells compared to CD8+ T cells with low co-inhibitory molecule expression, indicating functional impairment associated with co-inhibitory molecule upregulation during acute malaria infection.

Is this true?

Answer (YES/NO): NO